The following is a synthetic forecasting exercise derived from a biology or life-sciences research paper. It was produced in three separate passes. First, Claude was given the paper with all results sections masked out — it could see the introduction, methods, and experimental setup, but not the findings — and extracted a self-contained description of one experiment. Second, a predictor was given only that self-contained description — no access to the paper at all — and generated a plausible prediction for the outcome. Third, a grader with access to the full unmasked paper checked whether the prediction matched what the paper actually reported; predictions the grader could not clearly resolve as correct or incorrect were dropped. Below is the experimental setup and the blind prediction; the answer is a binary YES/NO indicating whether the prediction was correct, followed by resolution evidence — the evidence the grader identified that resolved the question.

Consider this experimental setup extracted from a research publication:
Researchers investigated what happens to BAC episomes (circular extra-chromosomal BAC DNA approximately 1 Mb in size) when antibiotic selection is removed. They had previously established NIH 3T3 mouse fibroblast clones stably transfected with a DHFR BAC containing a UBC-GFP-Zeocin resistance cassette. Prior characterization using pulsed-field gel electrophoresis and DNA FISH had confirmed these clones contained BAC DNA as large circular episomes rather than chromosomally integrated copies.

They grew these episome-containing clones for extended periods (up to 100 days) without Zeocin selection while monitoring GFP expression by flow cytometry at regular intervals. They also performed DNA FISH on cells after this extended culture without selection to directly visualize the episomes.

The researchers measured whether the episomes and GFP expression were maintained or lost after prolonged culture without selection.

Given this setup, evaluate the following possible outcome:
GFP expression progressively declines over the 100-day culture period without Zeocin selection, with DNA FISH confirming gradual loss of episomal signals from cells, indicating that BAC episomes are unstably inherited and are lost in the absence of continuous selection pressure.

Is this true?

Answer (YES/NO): YES